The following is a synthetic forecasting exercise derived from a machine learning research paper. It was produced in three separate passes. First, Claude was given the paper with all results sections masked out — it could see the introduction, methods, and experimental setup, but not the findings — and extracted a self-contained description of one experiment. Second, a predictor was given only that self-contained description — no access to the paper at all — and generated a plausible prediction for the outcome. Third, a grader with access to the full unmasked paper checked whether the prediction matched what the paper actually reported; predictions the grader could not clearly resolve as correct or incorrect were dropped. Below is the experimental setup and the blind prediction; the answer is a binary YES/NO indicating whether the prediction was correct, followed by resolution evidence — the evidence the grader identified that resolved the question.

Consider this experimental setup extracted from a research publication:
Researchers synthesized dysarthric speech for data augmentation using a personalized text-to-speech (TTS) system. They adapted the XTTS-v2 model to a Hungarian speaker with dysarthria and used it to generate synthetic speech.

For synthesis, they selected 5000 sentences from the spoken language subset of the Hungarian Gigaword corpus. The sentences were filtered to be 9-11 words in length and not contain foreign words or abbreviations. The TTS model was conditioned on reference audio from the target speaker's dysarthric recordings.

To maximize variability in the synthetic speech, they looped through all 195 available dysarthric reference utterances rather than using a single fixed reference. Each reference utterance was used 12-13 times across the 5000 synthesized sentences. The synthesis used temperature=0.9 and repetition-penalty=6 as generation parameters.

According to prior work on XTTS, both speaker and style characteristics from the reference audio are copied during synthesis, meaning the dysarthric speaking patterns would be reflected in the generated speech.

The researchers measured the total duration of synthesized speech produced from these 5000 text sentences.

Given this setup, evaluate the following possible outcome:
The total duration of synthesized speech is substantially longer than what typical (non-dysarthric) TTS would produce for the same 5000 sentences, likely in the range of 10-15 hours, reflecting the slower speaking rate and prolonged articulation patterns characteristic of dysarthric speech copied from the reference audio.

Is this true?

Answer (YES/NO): YES